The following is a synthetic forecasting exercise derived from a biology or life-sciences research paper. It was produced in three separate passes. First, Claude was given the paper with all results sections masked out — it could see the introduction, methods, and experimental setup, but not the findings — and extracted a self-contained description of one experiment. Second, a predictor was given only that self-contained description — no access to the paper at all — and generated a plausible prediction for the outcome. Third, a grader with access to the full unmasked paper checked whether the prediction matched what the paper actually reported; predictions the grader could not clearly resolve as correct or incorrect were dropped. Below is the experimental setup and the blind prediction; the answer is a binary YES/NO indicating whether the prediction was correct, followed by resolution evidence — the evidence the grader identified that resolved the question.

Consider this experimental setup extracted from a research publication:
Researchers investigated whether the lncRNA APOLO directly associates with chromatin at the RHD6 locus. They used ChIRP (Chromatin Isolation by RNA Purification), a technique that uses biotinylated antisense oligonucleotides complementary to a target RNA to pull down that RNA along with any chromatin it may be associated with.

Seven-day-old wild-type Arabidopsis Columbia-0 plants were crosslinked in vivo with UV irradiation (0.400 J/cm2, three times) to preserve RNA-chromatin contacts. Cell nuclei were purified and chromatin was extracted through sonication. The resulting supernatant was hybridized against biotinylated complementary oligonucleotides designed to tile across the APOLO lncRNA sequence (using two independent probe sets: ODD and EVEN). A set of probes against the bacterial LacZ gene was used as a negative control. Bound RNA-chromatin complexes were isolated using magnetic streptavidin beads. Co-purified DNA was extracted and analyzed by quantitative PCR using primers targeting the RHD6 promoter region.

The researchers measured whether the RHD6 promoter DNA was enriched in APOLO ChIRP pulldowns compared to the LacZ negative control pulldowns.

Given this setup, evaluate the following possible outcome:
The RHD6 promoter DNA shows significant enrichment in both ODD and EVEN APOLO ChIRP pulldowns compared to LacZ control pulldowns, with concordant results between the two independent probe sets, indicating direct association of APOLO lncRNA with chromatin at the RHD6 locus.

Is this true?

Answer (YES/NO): YES